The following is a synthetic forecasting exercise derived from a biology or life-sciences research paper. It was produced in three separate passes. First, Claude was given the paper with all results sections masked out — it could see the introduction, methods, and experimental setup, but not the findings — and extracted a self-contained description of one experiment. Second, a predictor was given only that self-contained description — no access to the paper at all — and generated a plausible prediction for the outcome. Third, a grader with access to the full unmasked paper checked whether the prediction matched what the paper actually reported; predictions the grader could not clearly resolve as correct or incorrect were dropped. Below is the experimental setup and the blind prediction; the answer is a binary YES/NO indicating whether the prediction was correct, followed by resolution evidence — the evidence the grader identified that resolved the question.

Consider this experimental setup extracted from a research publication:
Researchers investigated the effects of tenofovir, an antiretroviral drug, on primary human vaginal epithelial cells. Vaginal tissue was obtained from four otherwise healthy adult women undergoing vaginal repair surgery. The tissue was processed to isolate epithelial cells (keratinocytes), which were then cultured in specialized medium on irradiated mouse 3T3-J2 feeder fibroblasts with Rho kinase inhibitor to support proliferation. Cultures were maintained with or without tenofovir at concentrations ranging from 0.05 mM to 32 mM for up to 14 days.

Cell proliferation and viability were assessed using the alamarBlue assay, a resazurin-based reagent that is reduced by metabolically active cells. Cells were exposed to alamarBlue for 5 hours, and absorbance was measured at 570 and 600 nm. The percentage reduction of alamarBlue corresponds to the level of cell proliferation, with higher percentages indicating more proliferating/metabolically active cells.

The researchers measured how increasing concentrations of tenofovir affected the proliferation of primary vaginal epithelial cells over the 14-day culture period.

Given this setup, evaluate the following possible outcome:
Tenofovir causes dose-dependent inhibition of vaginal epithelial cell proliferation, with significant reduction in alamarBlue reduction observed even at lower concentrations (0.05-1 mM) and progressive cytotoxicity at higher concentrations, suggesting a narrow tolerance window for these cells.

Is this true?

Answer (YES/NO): NO